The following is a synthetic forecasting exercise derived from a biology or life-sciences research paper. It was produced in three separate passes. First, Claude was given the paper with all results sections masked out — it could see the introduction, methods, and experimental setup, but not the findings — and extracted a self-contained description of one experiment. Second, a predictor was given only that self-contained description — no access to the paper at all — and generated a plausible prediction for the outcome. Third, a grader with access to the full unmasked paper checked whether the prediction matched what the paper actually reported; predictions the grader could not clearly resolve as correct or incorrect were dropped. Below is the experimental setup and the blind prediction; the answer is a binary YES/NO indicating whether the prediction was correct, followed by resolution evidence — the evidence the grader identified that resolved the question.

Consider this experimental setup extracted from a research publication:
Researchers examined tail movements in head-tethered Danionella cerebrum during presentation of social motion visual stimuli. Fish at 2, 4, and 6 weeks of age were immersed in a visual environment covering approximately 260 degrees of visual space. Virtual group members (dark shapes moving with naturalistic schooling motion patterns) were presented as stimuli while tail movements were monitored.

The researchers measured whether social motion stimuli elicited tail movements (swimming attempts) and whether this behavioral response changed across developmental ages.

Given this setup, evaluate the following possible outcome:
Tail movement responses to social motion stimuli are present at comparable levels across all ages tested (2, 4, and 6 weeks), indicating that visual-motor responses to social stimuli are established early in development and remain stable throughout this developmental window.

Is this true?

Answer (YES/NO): NO